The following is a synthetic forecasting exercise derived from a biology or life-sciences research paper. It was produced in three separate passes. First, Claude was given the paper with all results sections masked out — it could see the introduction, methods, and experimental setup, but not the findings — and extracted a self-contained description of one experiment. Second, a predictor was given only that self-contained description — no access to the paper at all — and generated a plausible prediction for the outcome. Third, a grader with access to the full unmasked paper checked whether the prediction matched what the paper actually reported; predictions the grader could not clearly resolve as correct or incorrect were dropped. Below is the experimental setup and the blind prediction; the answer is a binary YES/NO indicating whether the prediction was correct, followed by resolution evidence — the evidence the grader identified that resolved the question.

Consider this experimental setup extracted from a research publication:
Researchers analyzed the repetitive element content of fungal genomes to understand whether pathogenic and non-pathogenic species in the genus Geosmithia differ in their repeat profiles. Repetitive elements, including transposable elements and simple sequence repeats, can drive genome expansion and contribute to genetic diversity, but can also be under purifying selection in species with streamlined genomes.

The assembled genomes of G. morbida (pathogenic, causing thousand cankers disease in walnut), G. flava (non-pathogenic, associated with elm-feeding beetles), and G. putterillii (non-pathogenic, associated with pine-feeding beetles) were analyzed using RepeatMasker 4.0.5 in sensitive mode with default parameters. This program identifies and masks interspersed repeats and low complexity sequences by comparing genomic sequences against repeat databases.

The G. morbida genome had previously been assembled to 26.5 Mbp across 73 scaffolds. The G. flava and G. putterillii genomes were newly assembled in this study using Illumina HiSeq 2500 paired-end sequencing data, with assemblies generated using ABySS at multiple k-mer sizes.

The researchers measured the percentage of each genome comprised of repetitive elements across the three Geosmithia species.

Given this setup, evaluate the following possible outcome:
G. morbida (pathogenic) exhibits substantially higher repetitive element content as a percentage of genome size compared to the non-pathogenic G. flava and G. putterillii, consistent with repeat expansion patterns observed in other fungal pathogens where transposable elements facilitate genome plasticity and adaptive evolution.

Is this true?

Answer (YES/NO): NO